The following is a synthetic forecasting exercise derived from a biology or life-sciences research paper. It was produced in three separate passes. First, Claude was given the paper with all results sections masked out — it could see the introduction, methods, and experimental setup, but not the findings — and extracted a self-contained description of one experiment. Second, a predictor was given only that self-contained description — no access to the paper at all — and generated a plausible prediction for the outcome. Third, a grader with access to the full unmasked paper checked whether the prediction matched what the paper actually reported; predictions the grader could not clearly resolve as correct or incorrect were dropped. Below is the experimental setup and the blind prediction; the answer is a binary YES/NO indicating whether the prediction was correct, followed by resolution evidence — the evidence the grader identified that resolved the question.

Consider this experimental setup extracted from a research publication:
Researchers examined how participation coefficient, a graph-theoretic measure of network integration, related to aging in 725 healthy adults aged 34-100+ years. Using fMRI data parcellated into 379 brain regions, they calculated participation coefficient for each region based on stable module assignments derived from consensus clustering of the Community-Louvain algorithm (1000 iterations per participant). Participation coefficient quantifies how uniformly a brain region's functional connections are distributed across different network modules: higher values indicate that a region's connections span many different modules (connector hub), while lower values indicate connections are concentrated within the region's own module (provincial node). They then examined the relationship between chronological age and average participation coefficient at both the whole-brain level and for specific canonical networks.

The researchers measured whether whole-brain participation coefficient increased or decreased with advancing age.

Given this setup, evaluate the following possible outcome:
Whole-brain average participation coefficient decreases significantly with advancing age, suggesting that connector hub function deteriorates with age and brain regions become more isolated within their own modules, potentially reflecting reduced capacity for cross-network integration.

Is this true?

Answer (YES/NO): NO